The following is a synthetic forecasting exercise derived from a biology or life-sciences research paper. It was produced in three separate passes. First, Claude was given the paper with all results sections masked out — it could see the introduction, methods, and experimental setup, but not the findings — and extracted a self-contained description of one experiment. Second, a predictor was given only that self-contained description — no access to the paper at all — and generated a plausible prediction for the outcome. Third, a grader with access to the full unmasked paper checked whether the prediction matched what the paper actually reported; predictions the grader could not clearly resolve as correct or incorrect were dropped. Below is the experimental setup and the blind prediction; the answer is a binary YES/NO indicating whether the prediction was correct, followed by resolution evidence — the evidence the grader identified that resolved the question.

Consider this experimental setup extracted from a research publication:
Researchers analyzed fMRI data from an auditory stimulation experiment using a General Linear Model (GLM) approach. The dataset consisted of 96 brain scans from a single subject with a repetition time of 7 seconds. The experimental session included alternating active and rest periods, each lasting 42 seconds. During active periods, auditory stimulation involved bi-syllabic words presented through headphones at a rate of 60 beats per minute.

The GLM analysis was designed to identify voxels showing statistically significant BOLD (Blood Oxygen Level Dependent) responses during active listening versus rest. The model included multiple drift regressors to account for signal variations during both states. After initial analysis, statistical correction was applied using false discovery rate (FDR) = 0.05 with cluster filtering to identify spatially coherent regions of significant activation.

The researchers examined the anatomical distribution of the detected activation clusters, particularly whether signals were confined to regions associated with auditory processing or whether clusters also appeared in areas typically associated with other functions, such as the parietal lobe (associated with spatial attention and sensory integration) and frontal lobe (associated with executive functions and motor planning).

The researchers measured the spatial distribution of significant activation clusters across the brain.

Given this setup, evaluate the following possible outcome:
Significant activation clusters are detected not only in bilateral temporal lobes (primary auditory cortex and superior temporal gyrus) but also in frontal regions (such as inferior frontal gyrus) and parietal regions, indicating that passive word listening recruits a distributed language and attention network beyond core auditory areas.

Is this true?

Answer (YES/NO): NO